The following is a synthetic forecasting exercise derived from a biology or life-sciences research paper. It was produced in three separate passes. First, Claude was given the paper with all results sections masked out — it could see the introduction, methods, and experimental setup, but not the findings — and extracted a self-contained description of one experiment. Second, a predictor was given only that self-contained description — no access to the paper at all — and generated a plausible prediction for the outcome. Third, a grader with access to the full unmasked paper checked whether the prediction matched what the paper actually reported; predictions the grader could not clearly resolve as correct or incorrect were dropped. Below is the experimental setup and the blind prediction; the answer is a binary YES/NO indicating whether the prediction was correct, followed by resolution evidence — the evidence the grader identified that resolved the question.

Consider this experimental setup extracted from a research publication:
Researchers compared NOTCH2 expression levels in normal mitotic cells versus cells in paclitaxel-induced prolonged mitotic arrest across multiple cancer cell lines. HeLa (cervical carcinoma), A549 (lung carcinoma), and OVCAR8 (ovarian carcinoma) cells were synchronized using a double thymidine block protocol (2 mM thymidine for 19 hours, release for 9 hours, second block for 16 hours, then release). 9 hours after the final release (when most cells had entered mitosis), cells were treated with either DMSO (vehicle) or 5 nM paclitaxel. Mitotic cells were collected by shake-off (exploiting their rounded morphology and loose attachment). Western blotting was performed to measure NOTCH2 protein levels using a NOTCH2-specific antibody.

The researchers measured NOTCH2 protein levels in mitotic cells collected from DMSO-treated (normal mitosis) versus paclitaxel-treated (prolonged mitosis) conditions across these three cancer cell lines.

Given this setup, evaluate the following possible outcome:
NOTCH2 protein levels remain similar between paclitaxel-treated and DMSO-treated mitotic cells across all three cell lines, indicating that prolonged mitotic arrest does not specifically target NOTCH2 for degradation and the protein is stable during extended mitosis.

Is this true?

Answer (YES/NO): NO